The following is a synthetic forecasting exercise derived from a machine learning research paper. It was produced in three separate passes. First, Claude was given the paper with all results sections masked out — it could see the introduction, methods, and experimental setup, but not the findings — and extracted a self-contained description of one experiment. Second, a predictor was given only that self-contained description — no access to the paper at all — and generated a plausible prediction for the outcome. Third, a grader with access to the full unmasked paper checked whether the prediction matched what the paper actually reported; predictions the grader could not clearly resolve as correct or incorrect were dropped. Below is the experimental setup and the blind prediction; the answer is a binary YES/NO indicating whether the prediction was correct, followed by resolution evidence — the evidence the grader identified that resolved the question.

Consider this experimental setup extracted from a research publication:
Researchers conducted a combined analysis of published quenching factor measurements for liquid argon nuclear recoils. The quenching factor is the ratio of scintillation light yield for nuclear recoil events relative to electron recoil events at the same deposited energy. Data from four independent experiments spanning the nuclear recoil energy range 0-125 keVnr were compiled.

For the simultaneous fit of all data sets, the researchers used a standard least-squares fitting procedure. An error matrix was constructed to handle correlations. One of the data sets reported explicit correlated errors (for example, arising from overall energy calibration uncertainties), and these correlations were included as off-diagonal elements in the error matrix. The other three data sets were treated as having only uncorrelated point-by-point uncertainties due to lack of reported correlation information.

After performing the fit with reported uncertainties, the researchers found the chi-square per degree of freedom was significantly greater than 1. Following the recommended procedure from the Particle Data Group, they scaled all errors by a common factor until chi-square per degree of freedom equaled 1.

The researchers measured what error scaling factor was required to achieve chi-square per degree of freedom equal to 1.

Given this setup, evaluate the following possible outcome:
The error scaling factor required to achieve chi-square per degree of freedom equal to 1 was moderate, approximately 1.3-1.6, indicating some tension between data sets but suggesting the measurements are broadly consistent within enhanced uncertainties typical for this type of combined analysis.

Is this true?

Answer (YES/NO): NO